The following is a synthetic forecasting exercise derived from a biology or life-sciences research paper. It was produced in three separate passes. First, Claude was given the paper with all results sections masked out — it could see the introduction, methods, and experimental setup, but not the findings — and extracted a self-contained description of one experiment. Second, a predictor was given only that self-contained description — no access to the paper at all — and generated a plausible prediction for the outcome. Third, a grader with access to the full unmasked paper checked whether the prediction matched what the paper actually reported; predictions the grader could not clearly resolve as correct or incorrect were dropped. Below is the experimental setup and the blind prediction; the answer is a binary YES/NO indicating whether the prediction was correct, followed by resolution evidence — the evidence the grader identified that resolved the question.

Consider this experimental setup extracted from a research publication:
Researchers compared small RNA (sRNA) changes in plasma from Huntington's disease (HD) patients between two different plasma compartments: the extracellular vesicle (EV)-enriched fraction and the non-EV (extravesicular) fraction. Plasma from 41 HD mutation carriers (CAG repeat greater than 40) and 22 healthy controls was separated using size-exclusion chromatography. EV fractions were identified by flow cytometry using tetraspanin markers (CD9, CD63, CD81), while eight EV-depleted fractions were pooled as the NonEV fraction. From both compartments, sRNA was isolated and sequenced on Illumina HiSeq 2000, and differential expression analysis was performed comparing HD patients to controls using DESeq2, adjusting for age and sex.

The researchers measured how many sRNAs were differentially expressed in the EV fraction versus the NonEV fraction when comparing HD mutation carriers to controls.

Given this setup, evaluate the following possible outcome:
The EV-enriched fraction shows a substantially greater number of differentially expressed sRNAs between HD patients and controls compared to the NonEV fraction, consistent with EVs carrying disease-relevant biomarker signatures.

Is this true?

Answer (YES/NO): YES